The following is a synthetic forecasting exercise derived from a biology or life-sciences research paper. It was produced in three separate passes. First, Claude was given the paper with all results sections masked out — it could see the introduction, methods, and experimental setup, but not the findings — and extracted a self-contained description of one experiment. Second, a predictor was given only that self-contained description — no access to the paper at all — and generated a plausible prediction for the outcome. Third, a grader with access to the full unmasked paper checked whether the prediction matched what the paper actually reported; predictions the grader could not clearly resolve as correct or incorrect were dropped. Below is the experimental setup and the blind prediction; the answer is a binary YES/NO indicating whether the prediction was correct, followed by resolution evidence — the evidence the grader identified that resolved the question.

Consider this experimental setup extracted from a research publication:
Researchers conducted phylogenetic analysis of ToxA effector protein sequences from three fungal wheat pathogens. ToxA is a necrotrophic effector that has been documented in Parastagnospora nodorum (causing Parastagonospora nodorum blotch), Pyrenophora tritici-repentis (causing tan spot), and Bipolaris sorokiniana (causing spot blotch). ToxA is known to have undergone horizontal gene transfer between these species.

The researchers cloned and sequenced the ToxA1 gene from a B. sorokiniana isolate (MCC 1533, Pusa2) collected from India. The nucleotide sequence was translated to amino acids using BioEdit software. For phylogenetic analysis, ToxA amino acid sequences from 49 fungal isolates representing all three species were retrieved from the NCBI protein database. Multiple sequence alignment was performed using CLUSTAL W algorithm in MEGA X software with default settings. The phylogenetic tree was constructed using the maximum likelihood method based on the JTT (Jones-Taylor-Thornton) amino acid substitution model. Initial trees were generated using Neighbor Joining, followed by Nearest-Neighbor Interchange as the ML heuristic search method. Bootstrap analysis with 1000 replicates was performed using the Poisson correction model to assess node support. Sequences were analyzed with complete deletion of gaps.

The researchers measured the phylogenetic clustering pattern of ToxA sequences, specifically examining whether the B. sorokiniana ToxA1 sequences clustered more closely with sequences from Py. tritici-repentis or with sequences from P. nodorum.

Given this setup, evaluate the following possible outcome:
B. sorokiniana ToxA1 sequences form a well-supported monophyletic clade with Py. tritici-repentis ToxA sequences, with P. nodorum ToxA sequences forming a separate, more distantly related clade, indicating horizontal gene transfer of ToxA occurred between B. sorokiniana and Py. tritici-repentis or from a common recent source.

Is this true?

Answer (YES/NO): YES